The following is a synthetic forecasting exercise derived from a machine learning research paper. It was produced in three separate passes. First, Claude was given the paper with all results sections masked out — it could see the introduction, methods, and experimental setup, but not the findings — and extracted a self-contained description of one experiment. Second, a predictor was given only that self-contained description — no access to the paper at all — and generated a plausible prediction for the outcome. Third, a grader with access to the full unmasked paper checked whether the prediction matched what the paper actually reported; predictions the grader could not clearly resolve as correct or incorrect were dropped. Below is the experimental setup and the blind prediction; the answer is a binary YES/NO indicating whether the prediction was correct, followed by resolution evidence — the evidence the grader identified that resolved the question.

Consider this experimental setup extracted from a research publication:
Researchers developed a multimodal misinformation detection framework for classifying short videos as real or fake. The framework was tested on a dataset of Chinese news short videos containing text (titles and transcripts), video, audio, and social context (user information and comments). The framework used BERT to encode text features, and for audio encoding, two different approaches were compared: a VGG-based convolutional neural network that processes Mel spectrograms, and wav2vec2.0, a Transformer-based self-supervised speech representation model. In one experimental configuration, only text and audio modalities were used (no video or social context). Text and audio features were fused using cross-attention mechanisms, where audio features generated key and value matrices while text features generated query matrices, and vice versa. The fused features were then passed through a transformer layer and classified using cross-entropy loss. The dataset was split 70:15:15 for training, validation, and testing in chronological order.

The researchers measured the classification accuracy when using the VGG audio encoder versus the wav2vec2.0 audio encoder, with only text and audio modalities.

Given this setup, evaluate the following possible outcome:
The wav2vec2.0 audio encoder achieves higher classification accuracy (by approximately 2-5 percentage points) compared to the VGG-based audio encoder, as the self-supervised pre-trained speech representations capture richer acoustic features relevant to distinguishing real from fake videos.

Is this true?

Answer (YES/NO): NO